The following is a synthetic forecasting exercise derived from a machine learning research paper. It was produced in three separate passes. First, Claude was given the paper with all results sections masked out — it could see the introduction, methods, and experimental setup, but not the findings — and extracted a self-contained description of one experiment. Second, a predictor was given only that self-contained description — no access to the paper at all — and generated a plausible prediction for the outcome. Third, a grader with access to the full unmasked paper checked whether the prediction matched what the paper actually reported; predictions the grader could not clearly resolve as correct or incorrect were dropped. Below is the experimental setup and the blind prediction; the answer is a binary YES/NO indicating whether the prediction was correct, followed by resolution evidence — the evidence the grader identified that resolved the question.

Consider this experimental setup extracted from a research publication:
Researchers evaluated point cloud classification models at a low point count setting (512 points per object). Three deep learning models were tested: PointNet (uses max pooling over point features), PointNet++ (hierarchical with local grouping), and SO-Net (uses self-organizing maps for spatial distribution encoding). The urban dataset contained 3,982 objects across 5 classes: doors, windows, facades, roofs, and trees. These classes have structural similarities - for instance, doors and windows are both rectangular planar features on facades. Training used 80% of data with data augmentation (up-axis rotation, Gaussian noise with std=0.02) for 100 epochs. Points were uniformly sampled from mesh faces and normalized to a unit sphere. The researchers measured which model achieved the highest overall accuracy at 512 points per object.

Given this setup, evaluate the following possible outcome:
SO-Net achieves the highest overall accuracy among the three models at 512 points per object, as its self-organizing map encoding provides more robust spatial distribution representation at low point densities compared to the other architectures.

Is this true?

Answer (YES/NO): YES